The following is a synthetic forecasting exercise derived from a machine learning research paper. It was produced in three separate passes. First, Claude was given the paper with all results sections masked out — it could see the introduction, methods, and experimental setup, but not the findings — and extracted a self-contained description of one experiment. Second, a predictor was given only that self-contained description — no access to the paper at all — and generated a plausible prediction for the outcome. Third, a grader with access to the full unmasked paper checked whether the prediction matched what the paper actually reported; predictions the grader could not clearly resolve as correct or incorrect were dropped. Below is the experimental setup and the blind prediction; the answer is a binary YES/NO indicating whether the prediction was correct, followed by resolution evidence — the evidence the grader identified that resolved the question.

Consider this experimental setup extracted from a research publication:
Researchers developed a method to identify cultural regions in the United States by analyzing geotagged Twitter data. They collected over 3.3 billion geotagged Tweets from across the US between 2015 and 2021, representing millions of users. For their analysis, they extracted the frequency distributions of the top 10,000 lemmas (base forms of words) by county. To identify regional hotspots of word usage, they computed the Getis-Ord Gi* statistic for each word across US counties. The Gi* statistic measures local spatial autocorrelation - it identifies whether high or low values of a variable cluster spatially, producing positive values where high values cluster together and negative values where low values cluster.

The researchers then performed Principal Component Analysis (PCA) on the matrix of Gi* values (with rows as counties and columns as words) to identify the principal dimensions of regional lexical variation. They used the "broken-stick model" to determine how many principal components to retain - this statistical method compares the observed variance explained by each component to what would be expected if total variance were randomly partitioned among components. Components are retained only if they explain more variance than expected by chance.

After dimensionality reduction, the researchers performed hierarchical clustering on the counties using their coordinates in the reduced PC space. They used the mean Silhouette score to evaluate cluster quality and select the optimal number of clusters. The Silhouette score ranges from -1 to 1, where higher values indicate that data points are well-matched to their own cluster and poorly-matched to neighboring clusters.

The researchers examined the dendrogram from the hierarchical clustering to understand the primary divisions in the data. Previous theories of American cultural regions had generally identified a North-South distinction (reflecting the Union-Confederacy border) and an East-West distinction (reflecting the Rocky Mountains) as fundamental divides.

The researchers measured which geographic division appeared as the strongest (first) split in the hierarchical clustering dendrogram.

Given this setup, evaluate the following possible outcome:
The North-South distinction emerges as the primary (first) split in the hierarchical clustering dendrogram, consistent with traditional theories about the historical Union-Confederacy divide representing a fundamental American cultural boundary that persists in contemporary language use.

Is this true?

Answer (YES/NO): YES